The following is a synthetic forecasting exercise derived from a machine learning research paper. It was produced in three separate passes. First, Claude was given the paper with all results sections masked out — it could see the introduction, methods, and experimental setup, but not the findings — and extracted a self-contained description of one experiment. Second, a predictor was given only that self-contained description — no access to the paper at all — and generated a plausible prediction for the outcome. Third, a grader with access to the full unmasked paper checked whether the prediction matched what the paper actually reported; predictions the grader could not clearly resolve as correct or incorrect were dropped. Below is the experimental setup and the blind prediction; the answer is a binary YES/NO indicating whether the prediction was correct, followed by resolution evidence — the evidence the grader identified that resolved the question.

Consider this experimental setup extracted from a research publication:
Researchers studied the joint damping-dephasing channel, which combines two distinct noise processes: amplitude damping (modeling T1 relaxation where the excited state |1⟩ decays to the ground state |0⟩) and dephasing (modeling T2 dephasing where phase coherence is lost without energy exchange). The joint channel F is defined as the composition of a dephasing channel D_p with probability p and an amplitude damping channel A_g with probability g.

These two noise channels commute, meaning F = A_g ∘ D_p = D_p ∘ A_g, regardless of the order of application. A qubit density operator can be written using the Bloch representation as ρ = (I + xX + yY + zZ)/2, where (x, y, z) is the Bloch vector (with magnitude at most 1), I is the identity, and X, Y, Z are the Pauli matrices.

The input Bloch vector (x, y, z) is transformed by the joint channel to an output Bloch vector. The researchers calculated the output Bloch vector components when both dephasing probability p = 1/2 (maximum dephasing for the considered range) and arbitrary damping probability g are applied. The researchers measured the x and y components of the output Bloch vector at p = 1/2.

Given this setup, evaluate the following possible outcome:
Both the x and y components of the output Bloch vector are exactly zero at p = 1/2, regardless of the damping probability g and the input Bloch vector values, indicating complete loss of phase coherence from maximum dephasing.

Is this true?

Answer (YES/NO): YES